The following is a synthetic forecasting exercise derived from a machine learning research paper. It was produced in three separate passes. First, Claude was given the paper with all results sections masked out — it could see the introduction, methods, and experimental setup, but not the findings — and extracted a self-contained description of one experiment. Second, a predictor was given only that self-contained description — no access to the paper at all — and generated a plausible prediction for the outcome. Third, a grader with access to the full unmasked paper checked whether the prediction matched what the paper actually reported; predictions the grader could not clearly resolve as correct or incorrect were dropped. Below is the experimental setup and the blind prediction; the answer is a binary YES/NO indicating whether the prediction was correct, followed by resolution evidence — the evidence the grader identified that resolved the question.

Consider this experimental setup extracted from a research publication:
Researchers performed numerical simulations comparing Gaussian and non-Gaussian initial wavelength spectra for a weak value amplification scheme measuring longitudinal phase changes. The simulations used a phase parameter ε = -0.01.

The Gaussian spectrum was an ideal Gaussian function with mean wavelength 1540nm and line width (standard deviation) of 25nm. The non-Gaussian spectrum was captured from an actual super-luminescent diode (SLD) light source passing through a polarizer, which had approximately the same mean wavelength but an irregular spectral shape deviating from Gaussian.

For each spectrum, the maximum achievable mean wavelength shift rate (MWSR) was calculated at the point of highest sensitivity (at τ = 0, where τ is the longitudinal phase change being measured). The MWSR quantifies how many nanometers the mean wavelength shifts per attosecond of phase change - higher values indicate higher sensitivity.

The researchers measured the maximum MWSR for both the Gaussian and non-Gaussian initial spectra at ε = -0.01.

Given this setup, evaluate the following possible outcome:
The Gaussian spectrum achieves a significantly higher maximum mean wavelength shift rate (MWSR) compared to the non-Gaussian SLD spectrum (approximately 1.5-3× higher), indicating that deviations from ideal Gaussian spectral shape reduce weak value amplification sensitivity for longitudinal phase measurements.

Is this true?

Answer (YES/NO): NO